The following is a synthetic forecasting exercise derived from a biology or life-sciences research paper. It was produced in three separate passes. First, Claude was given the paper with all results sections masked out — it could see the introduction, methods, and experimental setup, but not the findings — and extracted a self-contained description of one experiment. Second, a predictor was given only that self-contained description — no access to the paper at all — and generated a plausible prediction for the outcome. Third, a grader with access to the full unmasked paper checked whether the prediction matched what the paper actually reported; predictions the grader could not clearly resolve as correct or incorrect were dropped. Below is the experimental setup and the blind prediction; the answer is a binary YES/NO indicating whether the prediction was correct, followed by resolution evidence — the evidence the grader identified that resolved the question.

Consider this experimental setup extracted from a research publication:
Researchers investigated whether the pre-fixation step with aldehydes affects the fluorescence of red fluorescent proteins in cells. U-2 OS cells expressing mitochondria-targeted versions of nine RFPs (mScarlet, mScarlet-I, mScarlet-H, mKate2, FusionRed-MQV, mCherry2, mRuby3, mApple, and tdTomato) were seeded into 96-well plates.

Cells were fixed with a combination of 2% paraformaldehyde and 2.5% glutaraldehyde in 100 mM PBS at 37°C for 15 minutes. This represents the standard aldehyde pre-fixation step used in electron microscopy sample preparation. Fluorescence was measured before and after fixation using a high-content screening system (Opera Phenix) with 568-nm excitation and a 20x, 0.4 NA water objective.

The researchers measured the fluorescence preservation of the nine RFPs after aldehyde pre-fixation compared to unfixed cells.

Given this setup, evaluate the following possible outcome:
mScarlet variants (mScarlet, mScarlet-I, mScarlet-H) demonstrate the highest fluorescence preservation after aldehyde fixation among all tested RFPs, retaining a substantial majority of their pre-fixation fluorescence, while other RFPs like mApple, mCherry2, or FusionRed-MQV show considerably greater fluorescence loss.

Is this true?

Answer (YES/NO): NO